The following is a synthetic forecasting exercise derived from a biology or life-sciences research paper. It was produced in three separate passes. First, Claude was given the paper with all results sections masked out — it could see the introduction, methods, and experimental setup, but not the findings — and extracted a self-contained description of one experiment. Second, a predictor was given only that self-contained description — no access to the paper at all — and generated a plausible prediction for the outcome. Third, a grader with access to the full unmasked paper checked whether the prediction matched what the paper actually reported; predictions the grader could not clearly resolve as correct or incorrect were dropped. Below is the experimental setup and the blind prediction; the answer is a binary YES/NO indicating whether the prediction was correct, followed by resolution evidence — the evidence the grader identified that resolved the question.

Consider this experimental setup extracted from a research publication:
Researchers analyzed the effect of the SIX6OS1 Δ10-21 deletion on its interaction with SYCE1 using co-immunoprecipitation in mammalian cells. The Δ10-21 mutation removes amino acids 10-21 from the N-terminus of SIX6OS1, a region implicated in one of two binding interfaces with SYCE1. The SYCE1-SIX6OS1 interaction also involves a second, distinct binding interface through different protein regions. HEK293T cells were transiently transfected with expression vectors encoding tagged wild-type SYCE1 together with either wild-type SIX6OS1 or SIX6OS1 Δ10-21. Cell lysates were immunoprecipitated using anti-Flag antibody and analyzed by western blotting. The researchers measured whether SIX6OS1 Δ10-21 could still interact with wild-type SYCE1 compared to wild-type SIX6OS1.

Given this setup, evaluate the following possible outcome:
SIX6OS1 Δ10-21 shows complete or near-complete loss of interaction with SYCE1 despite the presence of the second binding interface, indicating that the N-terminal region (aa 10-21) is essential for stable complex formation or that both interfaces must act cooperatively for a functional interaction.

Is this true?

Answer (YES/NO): NO